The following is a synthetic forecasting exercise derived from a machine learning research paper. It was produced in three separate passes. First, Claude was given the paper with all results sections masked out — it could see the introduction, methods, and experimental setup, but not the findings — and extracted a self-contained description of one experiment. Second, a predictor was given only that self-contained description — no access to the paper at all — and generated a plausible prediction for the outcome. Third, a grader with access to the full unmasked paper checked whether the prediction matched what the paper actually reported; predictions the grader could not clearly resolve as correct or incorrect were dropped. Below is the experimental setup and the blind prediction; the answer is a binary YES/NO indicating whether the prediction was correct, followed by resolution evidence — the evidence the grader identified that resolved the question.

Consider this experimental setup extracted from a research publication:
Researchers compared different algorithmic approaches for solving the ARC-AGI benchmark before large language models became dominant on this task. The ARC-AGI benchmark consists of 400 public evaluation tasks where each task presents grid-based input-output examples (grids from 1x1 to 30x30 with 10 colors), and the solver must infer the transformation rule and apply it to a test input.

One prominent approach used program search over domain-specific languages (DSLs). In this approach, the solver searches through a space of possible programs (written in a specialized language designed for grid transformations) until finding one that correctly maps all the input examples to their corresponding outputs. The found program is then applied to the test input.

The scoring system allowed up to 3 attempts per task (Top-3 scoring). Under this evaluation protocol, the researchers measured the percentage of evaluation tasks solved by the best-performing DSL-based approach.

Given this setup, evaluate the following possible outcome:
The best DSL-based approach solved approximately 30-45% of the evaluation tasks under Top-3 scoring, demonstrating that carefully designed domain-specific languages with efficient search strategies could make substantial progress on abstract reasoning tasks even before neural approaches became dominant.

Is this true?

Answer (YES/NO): YES